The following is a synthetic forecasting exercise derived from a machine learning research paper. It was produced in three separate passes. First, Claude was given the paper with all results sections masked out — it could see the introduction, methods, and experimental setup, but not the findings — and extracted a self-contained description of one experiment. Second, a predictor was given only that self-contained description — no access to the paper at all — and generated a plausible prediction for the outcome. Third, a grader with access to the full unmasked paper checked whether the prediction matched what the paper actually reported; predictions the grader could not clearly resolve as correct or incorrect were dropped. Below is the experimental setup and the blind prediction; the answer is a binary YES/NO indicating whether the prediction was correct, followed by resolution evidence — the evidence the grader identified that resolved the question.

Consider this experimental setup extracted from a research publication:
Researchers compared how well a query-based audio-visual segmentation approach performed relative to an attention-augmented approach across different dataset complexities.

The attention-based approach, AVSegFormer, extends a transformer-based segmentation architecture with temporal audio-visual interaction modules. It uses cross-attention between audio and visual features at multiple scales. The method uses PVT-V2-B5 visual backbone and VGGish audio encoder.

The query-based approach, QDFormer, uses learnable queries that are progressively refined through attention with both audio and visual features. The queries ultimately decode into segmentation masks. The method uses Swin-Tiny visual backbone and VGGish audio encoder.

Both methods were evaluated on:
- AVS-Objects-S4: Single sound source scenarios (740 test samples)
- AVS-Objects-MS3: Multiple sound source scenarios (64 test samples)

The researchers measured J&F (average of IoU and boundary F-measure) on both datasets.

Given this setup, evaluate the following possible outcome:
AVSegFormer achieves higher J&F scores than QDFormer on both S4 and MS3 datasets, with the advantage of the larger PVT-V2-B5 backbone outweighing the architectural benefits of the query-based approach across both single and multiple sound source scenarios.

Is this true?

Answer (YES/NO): YES